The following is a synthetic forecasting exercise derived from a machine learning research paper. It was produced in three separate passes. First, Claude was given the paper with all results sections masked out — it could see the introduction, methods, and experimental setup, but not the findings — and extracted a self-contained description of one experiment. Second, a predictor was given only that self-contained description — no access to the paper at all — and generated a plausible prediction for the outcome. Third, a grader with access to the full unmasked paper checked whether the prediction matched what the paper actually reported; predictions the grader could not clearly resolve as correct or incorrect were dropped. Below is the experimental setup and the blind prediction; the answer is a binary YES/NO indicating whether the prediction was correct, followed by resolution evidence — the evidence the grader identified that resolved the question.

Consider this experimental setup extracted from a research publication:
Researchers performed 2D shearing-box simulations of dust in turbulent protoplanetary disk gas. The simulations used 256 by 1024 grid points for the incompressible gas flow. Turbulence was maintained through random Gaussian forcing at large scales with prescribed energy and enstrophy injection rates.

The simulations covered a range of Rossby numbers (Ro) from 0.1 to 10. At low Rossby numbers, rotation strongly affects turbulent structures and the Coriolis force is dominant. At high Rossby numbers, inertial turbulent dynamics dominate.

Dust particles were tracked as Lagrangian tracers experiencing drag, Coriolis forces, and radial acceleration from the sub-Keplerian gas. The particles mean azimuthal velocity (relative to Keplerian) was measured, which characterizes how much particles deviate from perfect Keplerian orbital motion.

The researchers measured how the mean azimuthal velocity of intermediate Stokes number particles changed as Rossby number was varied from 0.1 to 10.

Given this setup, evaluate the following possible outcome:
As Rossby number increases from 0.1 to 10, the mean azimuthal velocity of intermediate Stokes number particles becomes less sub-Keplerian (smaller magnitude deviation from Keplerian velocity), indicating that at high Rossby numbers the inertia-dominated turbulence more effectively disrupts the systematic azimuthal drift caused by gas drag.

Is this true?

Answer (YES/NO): YES